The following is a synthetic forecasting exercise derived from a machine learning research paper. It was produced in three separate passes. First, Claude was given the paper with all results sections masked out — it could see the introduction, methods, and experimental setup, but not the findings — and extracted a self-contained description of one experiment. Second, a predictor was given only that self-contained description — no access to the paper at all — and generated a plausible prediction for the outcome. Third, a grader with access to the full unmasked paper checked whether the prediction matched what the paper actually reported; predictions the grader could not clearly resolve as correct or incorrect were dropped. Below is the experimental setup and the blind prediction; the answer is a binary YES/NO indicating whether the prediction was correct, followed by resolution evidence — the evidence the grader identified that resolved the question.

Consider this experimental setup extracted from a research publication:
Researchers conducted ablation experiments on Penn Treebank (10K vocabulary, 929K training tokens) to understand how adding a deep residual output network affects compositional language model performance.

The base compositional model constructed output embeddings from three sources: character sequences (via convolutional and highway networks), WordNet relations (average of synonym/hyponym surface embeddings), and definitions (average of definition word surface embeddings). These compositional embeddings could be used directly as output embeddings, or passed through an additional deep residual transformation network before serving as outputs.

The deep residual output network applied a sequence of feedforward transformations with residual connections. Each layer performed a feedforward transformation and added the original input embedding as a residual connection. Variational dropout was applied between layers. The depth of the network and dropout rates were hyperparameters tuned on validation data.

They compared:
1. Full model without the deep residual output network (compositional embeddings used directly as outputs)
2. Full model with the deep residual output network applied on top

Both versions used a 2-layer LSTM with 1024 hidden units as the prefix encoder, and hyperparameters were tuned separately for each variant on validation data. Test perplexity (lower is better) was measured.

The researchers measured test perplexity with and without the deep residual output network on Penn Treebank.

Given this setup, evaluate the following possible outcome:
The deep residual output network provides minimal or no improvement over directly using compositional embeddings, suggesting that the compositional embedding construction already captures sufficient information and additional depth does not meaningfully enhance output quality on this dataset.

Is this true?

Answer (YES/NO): NO